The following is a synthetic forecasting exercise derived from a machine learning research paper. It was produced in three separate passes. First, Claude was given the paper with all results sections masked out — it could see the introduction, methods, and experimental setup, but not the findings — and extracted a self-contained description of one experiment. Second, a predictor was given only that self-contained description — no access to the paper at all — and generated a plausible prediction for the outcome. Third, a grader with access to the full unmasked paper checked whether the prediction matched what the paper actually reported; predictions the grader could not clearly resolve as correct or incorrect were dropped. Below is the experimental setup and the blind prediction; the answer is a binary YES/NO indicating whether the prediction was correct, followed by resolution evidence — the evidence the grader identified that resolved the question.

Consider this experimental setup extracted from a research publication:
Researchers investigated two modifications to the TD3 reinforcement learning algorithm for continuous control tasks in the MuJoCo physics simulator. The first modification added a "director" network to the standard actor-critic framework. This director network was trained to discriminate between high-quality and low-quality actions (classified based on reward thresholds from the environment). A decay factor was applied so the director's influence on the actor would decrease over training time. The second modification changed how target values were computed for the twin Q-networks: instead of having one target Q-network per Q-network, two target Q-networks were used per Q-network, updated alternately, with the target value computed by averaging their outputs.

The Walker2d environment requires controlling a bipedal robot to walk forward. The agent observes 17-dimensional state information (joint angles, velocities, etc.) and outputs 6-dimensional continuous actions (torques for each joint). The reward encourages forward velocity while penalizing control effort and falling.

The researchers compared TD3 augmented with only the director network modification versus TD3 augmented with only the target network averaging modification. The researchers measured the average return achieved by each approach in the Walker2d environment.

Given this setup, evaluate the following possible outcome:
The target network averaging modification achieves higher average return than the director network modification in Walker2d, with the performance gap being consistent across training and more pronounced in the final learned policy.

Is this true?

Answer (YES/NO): NO